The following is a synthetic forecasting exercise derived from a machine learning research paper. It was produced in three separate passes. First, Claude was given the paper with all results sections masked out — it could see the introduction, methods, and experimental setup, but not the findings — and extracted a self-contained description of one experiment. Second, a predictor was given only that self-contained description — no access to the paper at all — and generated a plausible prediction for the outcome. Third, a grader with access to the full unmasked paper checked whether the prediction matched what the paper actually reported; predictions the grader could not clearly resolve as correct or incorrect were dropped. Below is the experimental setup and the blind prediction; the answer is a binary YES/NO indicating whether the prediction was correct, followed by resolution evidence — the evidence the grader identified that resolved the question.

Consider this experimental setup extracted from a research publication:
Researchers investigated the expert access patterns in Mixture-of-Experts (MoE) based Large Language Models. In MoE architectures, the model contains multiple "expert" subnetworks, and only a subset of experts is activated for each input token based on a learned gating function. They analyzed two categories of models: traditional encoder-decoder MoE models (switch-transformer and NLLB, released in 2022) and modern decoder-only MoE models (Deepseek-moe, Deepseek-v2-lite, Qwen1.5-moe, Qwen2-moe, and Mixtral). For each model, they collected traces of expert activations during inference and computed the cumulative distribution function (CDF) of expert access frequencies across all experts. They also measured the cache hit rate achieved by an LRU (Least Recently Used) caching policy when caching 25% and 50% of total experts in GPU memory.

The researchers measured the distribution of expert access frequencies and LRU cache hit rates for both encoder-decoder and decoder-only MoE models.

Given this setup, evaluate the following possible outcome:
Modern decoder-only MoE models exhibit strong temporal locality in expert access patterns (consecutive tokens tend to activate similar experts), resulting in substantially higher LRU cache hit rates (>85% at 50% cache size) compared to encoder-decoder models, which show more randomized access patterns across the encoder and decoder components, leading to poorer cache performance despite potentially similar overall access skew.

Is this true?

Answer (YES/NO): NO